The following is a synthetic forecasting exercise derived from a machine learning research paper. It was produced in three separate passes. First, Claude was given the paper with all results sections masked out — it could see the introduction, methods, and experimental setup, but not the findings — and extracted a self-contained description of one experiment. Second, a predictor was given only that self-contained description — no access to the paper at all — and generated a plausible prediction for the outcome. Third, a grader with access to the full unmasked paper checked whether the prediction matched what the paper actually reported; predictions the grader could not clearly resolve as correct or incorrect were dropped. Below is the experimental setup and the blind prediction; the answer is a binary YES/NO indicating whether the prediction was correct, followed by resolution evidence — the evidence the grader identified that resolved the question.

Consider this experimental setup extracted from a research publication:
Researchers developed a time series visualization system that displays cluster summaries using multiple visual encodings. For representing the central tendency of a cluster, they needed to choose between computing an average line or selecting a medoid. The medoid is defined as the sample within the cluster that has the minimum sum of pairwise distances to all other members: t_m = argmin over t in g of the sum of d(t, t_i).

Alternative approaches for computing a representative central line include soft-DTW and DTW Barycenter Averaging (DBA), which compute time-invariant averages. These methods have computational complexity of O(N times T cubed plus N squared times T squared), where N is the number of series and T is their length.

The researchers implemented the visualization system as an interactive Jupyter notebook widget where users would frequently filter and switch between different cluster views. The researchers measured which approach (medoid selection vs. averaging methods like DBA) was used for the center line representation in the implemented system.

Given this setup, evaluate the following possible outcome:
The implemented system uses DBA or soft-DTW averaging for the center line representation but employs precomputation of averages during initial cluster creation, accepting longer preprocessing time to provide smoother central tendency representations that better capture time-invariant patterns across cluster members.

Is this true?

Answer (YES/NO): NO